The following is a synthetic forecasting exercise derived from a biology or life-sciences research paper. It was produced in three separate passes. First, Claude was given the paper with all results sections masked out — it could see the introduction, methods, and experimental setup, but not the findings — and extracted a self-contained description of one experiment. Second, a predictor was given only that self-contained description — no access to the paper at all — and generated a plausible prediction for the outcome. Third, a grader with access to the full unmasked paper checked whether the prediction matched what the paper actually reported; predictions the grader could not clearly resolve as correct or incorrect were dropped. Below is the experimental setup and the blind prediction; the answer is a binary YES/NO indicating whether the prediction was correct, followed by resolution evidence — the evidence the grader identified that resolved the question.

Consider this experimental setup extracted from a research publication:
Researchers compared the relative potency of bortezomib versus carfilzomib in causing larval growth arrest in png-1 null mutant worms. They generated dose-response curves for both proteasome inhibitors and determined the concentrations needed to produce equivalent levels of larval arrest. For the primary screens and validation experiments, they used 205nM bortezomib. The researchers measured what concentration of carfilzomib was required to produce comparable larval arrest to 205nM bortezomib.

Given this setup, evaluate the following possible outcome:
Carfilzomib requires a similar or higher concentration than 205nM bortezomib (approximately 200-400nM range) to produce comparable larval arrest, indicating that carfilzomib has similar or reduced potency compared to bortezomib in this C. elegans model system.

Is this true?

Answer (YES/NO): NO